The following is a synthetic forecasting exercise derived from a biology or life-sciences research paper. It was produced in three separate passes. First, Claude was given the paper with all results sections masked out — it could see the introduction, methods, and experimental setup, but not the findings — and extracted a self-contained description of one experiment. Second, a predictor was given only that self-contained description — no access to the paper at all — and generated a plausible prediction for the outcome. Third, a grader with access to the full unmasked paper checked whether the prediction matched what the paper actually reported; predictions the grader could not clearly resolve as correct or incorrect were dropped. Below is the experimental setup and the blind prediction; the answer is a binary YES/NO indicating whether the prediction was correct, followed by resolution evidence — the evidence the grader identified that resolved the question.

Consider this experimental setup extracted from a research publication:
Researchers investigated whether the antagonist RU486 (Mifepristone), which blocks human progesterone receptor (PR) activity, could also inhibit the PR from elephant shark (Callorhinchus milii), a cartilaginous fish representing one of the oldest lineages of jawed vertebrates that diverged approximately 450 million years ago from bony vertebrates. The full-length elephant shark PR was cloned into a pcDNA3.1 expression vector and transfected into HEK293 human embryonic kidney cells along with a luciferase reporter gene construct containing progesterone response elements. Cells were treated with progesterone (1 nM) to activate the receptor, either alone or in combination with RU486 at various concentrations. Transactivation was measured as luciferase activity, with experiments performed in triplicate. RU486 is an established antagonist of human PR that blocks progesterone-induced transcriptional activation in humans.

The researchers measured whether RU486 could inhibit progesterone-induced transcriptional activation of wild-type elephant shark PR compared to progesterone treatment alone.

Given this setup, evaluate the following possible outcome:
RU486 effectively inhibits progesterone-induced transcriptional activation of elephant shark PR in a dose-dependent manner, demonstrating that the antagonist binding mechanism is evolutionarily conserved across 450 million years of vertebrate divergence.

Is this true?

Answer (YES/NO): NO